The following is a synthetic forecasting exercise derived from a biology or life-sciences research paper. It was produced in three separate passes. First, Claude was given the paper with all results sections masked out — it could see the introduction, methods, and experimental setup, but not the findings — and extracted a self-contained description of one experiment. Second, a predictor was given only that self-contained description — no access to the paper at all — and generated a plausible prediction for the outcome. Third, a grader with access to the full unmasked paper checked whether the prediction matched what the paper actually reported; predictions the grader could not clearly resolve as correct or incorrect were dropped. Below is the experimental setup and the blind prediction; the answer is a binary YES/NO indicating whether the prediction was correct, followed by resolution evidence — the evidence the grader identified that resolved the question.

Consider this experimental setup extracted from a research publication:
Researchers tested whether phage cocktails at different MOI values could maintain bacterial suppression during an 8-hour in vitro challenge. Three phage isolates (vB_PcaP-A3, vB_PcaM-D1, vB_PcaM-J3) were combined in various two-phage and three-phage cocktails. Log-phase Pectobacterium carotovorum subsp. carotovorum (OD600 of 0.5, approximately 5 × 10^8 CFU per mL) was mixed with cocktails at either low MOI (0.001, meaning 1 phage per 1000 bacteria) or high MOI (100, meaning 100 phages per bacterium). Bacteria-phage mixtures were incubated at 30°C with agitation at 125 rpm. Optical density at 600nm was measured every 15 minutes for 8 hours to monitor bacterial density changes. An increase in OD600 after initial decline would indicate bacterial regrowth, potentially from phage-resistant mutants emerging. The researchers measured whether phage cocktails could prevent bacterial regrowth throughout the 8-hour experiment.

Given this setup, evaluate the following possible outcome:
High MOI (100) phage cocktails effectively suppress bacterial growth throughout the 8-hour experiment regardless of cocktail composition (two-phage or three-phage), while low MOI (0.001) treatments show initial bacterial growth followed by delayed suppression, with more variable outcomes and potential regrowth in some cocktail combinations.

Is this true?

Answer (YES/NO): NO